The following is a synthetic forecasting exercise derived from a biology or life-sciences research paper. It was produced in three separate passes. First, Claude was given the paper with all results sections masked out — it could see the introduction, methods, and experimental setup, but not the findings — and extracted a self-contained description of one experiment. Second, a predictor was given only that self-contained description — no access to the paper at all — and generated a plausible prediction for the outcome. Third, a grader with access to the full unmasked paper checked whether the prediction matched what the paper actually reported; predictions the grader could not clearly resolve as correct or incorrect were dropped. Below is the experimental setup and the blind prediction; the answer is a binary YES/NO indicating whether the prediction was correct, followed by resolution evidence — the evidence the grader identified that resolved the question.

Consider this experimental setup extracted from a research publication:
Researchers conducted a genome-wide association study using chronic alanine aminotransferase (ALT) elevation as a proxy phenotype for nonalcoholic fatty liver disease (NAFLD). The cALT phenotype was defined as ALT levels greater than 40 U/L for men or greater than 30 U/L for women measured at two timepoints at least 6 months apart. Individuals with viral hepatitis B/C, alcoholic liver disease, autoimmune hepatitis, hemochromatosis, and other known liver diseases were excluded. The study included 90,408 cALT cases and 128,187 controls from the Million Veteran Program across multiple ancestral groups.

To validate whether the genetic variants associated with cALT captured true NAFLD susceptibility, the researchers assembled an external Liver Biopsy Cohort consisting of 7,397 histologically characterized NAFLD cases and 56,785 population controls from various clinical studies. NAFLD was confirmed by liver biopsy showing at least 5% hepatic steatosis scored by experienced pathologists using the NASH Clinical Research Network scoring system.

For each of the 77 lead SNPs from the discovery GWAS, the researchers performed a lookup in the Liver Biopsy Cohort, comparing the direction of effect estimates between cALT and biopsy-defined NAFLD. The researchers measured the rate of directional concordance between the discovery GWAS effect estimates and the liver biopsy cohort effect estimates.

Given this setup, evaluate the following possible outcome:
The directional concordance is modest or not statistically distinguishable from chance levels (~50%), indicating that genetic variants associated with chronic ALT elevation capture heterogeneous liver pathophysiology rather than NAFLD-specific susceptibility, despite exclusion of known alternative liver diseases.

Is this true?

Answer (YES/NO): NO